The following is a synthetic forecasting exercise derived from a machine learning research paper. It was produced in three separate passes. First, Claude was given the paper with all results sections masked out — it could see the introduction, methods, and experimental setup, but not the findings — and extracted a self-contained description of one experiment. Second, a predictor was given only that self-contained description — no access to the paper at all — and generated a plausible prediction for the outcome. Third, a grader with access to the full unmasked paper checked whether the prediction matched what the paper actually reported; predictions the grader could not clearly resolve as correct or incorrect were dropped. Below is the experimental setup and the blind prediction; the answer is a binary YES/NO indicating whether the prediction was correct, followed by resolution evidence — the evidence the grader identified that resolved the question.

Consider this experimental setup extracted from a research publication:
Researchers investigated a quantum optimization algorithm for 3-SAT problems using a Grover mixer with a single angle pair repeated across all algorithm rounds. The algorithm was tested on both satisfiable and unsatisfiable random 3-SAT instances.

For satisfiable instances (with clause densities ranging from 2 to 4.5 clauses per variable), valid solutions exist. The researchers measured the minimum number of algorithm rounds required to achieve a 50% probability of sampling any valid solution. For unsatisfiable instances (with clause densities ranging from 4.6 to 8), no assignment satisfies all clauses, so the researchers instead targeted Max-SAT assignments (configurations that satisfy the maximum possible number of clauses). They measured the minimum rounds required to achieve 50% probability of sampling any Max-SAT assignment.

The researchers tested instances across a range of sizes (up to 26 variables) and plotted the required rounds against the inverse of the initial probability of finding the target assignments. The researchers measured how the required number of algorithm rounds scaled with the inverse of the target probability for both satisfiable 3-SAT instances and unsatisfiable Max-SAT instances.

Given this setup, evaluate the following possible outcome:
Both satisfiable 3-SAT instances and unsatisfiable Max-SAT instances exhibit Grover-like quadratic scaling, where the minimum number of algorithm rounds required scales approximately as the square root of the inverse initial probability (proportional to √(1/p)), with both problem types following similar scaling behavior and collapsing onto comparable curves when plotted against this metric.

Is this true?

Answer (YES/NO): YES